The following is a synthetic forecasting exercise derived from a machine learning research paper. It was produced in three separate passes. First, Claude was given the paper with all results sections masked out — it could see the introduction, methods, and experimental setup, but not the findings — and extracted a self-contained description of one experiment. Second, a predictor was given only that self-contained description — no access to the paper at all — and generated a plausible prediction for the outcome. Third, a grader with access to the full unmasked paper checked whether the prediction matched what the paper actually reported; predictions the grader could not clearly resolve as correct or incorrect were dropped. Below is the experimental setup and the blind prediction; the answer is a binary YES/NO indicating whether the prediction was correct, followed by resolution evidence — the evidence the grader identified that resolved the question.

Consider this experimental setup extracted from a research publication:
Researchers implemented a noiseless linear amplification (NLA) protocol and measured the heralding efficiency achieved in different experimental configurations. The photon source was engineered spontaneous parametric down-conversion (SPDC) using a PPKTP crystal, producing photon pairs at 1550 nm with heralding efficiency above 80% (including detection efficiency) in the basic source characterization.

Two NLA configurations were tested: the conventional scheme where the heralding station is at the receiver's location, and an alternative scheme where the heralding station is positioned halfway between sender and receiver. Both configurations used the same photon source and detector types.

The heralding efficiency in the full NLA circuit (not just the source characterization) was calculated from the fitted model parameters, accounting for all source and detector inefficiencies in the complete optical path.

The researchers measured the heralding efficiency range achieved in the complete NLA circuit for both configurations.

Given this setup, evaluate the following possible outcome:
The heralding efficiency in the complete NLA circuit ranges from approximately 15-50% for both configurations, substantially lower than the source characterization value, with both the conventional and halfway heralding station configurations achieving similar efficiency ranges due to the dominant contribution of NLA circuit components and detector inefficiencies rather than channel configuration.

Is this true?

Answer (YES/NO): NO